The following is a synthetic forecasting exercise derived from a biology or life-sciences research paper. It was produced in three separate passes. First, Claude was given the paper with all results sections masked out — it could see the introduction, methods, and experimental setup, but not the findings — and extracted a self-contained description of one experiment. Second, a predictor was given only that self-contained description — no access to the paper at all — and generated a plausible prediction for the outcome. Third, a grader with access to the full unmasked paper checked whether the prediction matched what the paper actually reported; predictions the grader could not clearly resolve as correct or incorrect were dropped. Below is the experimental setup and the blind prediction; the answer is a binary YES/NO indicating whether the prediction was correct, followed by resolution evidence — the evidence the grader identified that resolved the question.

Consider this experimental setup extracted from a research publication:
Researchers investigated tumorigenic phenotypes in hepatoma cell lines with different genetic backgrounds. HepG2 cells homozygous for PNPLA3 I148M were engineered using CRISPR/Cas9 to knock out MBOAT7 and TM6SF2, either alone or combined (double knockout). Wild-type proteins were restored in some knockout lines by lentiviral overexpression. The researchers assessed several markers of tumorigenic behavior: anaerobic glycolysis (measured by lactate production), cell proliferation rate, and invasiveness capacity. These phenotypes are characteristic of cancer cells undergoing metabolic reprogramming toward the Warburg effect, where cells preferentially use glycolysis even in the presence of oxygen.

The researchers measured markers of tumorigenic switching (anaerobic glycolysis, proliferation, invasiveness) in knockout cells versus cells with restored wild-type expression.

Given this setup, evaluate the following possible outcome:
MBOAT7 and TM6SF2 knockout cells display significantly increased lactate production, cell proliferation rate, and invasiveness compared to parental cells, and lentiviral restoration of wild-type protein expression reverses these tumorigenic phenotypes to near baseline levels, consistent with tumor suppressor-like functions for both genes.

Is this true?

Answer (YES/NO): YES